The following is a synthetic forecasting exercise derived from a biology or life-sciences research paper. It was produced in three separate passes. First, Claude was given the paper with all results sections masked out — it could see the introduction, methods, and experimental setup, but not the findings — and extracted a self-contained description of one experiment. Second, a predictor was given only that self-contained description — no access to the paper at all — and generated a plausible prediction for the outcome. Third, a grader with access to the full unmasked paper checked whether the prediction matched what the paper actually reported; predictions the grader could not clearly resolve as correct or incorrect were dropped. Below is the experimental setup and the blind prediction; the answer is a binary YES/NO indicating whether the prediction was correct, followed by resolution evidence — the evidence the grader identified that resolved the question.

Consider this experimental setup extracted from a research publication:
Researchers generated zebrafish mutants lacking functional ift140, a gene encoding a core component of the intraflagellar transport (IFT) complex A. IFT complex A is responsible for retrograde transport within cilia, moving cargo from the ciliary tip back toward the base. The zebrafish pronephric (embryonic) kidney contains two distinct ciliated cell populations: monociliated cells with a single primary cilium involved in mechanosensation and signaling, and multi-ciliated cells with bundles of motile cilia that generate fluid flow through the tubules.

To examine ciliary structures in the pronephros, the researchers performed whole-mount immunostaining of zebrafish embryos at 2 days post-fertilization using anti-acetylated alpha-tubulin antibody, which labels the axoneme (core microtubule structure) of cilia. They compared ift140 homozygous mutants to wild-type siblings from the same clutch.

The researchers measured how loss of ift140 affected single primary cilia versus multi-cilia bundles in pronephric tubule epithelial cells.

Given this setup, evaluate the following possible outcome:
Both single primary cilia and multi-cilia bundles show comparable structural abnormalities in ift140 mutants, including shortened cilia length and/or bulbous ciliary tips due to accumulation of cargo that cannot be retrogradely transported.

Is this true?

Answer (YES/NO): NO